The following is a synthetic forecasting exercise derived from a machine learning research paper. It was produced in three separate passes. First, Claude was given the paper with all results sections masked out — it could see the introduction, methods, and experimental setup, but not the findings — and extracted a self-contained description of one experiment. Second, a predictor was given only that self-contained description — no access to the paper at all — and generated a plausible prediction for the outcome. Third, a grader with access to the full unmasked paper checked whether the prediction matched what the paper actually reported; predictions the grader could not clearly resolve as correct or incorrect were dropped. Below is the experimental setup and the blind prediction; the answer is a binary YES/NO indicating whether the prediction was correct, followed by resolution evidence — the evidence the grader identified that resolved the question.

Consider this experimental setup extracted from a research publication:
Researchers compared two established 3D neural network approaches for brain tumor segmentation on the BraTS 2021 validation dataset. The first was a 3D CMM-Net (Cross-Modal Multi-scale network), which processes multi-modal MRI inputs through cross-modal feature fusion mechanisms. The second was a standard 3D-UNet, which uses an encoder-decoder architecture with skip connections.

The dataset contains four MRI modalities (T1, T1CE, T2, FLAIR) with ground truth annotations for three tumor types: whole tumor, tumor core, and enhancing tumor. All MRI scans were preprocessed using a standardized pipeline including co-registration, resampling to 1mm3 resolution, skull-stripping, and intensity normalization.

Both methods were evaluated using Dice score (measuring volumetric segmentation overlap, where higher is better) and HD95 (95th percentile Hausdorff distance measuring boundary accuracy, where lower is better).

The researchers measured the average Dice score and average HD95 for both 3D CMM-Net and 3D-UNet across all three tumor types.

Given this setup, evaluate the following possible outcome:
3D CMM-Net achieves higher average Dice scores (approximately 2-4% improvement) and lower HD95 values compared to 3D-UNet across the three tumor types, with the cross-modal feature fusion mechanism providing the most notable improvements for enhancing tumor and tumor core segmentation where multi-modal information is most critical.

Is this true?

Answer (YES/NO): NO